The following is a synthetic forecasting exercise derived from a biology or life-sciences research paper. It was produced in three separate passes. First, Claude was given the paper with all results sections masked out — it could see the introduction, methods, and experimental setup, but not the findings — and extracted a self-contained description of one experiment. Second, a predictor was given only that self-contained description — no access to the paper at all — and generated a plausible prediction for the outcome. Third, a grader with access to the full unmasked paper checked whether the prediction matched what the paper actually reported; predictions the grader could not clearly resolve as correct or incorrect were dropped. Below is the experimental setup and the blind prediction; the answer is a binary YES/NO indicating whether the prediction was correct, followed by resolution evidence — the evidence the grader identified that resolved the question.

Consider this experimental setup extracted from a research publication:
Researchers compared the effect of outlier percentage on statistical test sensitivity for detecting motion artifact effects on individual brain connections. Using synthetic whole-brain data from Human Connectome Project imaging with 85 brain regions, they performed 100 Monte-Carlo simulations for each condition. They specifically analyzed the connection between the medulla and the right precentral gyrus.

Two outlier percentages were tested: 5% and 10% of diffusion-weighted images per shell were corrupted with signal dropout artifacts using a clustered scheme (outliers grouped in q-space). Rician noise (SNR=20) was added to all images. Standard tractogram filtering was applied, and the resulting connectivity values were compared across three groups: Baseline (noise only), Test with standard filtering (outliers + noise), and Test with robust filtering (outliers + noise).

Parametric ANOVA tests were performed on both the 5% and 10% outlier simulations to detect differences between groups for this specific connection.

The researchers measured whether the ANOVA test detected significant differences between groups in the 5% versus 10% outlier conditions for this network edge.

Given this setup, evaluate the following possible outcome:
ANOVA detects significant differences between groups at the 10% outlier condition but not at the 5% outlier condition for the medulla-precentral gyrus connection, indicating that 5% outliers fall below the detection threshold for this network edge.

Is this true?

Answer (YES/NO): NO